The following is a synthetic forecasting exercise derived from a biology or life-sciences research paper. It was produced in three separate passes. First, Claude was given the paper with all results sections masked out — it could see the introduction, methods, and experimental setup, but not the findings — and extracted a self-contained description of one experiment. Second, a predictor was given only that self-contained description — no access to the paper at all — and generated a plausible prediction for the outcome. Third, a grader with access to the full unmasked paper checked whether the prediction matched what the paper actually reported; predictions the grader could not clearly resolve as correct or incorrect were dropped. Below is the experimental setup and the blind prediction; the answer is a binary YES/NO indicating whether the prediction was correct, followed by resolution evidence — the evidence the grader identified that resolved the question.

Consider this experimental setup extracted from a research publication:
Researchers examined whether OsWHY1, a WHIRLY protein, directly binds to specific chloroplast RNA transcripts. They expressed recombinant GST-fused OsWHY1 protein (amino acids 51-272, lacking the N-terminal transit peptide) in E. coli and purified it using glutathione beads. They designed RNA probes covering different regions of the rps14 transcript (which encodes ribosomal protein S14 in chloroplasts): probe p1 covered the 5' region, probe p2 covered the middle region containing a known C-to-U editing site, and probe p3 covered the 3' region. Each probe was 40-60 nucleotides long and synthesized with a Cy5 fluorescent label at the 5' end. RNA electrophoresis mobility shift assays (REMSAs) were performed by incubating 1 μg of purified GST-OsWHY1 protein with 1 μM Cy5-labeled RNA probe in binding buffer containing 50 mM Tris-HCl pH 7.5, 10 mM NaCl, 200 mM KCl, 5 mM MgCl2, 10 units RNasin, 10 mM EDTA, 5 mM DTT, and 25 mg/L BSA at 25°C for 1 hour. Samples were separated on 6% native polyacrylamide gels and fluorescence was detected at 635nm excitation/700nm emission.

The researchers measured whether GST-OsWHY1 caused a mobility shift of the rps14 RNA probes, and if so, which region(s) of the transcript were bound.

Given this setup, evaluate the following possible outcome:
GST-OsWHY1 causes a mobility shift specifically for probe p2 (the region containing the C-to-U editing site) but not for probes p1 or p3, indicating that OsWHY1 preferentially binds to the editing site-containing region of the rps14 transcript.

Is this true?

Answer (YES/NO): NO